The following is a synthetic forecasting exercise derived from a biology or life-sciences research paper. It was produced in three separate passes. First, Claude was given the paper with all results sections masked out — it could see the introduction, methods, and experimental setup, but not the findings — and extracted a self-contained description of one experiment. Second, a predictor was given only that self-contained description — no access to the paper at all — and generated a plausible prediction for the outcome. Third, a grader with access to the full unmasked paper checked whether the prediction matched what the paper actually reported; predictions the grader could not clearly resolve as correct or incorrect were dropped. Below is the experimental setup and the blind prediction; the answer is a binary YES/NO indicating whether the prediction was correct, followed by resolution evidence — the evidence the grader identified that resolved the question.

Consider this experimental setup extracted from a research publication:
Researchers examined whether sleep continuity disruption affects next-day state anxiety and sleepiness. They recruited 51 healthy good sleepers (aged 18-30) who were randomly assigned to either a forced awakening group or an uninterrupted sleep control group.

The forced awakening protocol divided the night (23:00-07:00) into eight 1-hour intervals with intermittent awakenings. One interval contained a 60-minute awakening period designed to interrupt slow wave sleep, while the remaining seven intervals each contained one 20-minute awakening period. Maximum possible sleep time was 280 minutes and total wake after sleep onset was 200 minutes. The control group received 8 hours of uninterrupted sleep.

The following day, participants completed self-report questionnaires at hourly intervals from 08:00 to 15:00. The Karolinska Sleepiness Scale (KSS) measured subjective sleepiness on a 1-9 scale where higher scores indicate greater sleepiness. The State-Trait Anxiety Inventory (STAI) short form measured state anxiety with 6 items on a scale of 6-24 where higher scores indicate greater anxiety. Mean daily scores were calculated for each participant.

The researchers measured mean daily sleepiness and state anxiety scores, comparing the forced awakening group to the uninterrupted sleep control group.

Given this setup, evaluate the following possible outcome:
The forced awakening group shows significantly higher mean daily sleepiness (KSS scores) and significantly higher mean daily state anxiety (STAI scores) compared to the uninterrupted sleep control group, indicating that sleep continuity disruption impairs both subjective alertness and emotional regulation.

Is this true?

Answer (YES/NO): YES